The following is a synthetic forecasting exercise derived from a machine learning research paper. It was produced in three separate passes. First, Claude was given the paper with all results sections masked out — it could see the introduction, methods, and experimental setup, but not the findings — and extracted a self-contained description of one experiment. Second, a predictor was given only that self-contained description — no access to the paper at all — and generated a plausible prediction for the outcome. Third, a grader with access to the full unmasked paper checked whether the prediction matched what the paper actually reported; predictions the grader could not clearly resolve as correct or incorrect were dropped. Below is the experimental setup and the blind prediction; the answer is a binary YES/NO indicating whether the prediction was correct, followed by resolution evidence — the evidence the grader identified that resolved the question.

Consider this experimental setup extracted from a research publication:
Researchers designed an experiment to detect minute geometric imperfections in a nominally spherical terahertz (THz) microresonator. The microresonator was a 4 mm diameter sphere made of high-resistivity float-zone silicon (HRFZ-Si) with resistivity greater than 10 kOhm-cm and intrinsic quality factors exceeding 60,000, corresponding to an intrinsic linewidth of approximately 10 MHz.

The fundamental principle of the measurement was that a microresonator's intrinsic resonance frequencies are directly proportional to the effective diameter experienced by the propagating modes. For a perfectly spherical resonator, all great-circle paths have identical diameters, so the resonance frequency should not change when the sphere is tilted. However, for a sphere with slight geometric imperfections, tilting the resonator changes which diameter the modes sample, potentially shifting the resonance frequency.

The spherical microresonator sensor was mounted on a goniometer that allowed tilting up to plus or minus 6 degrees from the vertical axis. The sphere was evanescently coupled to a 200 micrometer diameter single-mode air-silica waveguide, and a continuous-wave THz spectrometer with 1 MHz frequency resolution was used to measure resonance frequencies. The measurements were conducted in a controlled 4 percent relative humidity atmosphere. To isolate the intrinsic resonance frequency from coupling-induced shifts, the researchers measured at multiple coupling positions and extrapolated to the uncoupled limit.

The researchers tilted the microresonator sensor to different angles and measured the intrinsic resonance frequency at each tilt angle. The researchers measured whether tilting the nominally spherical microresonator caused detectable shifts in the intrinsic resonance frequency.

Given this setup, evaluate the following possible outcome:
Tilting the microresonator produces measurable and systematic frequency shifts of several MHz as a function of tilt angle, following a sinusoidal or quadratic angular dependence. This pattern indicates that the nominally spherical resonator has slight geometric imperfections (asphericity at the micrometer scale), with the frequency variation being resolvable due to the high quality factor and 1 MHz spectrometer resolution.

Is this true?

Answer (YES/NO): NO